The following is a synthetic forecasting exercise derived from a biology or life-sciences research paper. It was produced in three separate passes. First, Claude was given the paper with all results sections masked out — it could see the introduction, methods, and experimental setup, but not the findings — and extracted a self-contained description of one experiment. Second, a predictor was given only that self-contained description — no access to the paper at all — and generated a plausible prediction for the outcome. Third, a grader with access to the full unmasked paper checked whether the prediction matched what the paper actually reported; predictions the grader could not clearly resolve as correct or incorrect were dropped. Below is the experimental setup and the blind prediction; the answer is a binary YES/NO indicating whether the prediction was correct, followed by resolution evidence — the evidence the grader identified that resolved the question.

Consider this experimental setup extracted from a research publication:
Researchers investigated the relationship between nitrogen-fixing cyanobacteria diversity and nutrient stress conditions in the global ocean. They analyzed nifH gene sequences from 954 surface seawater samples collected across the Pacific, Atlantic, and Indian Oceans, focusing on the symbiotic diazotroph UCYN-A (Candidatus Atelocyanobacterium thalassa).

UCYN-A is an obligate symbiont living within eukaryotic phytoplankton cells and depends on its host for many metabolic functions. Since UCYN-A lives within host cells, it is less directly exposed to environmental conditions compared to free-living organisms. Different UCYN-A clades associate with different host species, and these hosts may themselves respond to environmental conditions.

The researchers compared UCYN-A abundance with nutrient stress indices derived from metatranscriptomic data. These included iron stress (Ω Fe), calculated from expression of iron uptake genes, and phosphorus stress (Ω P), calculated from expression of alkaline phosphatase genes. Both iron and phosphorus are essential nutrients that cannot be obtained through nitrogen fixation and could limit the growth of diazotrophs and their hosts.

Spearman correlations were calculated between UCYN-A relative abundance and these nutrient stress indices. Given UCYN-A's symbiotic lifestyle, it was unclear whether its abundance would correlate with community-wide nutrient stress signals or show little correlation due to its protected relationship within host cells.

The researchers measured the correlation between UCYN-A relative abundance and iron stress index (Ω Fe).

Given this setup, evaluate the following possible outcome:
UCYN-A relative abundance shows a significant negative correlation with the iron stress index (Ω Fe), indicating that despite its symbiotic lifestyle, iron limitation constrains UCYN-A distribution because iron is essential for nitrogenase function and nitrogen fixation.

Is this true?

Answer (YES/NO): NO